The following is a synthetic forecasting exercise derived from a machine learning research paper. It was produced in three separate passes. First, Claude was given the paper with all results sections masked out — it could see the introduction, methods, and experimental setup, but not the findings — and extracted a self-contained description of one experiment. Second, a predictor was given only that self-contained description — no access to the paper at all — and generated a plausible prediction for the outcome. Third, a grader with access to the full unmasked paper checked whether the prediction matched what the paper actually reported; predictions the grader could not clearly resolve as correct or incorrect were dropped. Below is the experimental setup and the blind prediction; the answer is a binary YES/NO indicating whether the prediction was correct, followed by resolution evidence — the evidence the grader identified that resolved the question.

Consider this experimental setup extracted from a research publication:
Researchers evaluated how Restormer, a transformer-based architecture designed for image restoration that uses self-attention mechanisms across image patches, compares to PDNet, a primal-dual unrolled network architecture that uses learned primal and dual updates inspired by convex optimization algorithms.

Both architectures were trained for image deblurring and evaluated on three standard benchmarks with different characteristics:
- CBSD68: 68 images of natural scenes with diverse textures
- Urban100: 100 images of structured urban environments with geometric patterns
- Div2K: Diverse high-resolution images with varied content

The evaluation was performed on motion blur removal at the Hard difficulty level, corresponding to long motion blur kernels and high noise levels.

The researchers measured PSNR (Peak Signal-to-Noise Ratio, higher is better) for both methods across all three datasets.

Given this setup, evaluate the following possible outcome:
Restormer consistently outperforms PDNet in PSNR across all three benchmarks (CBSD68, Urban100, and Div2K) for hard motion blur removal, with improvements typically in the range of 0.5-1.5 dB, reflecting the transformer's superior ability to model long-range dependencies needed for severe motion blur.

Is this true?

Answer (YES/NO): NO